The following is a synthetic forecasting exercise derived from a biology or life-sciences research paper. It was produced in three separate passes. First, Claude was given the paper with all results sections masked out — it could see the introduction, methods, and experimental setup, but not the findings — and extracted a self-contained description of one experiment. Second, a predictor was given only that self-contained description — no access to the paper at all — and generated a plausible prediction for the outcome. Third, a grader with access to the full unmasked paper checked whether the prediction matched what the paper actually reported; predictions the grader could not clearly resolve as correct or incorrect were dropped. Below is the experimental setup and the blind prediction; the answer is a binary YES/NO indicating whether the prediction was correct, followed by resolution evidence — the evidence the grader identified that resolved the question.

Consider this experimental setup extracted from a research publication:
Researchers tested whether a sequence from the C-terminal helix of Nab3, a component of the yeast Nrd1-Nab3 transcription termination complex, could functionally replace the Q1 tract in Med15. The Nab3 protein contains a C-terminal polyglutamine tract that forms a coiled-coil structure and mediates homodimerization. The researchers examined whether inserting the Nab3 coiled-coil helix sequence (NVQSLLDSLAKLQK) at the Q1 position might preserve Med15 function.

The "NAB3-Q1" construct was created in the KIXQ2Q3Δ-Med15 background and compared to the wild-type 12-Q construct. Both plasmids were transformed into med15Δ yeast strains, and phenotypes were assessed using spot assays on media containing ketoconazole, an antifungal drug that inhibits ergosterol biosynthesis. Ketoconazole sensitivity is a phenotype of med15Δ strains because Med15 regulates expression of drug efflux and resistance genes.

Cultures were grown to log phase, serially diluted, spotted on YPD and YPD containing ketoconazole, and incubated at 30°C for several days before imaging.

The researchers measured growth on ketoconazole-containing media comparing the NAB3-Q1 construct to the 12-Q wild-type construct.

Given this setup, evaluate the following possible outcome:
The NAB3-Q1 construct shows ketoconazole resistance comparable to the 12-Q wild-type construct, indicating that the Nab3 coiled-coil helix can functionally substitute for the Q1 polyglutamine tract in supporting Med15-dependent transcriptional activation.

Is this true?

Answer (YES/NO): NO